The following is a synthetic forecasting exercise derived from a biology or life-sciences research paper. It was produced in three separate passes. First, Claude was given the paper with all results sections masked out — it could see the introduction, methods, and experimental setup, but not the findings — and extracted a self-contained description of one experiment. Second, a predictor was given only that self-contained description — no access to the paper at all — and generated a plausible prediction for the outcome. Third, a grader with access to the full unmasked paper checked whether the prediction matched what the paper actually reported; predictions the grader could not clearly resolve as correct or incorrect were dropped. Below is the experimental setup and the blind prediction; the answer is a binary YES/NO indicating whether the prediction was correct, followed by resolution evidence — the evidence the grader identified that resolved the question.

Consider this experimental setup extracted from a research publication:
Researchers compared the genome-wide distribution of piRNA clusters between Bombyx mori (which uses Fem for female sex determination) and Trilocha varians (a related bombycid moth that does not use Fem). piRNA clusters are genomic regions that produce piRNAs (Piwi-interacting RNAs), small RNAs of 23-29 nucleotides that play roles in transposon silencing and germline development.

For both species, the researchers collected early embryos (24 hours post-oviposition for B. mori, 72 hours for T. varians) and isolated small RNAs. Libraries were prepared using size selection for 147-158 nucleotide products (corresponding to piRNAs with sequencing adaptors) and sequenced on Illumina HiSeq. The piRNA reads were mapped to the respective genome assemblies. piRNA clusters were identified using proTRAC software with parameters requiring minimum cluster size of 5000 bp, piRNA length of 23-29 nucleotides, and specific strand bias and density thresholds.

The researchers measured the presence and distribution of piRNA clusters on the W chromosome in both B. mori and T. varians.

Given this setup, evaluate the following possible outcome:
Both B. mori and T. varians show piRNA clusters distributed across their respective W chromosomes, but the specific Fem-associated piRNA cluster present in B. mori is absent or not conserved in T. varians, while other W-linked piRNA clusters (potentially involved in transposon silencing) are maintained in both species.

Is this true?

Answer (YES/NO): NO